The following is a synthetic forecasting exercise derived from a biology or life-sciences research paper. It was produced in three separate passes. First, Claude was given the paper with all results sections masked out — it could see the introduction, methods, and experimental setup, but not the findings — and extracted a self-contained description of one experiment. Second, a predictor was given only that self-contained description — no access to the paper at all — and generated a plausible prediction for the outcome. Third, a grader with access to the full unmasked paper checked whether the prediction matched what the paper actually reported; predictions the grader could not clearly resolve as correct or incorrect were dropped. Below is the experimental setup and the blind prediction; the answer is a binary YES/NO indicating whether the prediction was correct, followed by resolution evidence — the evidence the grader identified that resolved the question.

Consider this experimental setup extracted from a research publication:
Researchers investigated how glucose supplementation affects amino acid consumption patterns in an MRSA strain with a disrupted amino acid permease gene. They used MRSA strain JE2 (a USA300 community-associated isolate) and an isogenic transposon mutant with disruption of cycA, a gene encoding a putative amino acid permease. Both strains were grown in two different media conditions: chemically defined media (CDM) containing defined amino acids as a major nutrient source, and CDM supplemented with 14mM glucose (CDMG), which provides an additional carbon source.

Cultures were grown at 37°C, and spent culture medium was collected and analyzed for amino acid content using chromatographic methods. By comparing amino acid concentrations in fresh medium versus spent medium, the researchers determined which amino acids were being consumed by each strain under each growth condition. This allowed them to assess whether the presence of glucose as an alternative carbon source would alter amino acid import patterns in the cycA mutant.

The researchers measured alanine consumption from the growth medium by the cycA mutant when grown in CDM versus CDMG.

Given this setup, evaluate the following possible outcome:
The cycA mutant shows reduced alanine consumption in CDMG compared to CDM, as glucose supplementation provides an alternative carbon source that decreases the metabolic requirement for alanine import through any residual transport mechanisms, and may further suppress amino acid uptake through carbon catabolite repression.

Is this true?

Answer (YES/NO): NO